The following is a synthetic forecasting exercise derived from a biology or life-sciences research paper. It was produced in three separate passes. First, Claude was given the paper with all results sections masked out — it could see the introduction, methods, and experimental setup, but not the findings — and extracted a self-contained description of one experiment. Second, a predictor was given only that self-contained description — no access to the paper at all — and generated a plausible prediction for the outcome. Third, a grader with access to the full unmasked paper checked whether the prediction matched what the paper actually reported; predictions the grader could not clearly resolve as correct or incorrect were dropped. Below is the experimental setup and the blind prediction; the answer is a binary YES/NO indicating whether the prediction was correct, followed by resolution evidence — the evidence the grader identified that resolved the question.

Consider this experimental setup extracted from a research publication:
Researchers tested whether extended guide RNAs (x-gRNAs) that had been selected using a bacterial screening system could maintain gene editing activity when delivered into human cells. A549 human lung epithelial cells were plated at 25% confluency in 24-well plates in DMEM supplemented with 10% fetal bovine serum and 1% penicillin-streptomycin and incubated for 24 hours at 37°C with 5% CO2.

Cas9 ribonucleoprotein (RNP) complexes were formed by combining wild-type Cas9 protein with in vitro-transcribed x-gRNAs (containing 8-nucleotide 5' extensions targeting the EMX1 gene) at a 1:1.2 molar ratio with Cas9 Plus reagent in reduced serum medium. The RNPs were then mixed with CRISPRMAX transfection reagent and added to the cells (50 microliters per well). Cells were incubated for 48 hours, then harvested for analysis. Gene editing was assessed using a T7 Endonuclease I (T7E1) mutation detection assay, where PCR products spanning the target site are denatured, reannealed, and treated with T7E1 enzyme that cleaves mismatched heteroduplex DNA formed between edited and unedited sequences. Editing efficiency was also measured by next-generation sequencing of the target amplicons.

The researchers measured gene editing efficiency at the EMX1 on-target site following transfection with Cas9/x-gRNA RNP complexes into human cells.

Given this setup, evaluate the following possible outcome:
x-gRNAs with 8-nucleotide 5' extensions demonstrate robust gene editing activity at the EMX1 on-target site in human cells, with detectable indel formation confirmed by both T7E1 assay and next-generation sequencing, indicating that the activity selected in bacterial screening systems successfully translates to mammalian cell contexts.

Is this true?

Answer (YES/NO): YES